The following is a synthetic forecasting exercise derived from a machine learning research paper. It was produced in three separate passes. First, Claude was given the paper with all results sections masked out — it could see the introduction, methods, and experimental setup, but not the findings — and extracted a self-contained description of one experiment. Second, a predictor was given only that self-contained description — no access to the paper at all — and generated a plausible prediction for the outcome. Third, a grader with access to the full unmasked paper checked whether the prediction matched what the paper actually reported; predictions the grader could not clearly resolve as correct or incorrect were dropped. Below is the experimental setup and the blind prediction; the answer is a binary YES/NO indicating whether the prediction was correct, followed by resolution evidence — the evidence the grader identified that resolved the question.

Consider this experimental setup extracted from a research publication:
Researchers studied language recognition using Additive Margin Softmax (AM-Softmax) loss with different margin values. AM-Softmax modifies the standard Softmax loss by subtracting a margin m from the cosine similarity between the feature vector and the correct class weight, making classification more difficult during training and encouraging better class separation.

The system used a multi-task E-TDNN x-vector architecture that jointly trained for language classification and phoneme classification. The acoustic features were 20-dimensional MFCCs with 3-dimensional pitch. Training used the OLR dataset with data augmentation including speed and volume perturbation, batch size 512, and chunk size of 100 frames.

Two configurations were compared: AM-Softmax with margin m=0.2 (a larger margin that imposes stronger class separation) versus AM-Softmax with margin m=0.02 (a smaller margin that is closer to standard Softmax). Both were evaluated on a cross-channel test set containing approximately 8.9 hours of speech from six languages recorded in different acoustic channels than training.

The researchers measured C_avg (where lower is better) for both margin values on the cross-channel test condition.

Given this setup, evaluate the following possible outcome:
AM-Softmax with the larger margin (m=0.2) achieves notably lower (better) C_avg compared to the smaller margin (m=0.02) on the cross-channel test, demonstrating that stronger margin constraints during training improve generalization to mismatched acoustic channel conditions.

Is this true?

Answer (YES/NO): NO